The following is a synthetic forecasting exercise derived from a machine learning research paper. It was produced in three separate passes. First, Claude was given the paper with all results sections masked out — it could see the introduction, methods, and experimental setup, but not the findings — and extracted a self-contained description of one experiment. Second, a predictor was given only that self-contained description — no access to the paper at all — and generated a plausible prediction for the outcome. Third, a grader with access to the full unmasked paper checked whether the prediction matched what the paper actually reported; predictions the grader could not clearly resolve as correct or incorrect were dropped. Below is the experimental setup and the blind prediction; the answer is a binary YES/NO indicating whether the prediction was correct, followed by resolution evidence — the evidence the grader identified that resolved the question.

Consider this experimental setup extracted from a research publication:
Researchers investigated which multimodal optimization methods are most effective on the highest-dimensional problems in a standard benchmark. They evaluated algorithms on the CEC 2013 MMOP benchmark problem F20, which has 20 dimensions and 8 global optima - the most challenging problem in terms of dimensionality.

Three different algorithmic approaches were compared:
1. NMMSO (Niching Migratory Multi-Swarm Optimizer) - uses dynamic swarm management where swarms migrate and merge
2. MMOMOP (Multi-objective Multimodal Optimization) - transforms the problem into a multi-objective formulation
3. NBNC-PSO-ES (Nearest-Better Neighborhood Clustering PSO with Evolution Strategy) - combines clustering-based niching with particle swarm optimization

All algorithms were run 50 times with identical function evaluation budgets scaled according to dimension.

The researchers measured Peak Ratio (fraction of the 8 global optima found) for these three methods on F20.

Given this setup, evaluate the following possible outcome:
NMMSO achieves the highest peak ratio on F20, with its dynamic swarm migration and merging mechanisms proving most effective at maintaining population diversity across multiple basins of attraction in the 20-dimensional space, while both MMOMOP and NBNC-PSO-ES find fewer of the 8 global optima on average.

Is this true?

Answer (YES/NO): NO